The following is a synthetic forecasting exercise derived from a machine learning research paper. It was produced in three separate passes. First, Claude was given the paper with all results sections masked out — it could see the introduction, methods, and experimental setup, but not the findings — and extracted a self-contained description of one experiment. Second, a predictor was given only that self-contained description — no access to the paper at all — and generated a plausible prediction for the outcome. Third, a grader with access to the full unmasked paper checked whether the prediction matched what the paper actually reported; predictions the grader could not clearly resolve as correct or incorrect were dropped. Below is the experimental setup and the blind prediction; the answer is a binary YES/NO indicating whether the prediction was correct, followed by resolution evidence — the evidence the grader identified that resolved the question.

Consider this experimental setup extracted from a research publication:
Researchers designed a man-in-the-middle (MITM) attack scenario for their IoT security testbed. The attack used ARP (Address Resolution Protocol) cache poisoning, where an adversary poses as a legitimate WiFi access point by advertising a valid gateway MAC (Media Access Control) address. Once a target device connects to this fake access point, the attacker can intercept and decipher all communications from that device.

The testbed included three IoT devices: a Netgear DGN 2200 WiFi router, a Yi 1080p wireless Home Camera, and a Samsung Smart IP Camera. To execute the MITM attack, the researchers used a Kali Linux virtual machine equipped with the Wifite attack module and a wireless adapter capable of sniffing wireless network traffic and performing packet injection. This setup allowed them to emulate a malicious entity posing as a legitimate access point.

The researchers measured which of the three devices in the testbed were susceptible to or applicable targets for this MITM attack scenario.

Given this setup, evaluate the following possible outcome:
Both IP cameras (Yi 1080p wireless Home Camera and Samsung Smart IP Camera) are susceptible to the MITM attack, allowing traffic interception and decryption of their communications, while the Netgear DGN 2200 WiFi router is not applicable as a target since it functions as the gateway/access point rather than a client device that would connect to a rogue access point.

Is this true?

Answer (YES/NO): NO